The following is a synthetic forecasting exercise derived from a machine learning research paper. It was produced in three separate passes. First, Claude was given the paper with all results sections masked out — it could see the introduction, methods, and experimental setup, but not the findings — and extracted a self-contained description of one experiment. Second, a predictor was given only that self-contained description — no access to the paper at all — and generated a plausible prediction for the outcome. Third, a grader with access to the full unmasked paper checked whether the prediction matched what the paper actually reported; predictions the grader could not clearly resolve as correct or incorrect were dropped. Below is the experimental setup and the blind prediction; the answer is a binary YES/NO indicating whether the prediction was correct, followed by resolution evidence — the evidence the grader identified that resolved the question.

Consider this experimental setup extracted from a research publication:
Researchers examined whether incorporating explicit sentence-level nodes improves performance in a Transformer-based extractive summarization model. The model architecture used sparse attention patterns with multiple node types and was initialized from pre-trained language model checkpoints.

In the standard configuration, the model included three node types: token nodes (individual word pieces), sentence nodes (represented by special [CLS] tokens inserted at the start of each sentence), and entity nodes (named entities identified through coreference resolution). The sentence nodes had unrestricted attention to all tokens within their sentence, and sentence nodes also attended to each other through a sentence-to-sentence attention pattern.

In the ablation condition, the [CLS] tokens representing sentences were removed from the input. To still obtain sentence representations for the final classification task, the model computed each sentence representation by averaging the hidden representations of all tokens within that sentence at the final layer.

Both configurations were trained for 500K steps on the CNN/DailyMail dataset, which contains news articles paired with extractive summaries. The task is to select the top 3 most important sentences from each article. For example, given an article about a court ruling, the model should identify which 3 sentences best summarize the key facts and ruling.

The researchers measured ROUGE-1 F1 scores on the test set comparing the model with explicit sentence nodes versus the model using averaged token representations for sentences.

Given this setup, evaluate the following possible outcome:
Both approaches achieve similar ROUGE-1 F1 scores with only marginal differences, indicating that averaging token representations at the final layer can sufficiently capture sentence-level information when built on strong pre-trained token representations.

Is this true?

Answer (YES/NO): NO